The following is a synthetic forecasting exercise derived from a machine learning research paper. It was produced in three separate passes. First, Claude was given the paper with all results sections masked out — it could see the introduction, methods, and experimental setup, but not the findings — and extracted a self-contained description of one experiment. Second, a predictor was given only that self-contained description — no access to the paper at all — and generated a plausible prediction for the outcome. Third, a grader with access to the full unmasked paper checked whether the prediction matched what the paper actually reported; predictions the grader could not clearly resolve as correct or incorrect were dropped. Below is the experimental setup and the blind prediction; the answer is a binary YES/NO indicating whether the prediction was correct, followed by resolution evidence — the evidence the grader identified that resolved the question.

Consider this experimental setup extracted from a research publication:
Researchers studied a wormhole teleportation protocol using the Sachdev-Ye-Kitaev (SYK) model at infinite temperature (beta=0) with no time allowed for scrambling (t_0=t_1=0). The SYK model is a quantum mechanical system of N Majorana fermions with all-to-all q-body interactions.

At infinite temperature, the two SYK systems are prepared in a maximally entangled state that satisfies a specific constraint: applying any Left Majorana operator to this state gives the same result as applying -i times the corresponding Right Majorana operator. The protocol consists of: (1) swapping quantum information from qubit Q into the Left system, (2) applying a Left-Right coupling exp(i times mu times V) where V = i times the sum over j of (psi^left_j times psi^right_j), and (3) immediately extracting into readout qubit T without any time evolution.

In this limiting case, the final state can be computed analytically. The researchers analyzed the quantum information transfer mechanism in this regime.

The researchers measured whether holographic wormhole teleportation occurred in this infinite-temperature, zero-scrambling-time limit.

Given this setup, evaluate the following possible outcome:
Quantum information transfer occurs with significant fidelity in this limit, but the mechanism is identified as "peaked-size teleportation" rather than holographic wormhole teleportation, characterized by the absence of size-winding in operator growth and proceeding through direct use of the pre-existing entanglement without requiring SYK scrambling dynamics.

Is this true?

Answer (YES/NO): NO